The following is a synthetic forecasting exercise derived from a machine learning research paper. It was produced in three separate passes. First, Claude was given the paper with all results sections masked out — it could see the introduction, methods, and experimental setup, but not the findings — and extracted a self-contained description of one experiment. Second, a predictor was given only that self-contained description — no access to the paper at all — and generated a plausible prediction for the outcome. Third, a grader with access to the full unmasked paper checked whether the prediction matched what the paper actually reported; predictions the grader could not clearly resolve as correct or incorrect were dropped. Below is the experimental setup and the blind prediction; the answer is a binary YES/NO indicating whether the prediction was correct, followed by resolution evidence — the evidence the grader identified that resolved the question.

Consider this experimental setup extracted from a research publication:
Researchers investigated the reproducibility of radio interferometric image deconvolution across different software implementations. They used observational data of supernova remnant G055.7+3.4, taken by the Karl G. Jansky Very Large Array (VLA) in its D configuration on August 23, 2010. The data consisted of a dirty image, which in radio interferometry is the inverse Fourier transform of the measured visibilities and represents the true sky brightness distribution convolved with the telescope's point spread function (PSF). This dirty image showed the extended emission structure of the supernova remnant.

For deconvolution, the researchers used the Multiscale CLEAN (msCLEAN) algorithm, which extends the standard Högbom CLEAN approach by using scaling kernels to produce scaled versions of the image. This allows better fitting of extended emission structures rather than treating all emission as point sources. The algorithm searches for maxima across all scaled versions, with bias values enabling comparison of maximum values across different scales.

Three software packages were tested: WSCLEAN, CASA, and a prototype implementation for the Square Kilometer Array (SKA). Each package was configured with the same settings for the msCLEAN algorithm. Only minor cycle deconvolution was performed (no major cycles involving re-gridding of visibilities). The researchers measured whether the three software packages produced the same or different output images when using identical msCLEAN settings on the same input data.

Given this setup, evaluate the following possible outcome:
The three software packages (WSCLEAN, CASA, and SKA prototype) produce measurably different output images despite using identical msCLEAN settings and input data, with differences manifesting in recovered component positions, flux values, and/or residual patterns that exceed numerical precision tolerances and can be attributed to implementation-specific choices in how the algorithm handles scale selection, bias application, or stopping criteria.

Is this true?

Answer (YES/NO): YES